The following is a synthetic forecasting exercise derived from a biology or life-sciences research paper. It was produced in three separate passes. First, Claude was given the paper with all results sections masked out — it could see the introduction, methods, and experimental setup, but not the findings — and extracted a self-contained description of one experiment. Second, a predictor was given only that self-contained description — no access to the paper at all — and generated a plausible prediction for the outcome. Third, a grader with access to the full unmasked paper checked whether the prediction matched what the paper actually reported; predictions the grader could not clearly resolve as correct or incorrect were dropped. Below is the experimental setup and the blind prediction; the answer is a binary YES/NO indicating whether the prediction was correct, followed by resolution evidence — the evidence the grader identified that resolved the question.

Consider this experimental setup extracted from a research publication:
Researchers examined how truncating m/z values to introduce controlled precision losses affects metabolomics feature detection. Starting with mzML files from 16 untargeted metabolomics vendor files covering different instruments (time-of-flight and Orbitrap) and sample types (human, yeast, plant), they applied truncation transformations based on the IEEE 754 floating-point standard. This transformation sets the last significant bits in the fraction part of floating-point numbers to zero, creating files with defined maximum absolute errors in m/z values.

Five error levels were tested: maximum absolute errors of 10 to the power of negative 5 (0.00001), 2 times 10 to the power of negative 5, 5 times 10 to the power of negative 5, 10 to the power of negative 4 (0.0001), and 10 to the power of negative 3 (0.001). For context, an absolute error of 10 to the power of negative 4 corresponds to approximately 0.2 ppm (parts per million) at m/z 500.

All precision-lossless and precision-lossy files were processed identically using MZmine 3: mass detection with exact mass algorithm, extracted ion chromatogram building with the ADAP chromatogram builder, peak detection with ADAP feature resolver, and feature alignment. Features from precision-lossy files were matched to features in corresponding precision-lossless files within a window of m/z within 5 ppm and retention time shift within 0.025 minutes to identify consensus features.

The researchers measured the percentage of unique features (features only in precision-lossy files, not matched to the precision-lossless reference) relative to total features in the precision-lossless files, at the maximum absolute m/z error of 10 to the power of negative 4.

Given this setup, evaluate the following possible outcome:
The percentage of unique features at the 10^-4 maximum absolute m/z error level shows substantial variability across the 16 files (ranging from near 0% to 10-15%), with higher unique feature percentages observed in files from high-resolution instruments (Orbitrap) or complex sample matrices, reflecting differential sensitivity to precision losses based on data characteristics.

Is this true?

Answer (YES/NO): NO